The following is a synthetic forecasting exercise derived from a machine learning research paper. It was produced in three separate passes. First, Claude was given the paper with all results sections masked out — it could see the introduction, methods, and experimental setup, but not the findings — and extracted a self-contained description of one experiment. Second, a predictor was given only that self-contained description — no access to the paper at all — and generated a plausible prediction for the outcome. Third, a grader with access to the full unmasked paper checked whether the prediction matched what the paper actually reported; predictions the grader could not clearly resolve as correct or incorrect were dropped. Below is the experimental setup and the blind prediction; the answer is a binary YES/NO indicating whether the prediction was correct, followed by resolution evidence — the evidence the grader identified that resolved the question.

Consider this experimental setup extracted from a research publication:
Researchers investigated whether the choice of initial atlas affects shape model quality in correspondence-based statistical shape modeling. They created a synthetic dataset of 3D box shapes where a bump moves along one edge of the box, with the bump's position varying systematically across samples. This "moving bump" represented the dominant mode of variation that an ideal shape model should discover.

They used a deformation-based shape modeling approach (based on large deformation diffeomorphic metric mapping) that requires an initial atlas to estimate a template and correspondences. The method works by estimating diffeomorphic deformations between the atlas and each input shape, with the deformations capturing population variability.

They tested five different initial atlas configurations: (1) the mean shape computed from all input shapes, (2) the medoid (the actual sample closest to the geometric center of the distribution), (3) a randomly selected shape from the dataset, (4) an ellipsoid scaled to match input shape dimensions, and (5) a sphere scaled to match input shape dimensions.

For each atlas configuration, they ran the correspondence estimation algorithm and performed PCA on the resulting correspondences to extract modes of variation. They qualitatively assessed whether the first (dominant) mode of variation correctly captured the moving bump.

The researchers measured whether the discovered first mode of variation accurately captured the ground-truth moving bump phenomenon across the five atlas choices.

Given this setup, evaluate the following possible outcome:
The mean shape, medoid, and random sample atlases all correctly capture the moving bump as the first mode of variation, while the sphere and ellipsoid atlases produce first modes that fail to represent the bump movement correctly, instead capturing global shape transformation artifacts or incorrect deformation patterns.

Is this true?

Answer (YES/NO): NO